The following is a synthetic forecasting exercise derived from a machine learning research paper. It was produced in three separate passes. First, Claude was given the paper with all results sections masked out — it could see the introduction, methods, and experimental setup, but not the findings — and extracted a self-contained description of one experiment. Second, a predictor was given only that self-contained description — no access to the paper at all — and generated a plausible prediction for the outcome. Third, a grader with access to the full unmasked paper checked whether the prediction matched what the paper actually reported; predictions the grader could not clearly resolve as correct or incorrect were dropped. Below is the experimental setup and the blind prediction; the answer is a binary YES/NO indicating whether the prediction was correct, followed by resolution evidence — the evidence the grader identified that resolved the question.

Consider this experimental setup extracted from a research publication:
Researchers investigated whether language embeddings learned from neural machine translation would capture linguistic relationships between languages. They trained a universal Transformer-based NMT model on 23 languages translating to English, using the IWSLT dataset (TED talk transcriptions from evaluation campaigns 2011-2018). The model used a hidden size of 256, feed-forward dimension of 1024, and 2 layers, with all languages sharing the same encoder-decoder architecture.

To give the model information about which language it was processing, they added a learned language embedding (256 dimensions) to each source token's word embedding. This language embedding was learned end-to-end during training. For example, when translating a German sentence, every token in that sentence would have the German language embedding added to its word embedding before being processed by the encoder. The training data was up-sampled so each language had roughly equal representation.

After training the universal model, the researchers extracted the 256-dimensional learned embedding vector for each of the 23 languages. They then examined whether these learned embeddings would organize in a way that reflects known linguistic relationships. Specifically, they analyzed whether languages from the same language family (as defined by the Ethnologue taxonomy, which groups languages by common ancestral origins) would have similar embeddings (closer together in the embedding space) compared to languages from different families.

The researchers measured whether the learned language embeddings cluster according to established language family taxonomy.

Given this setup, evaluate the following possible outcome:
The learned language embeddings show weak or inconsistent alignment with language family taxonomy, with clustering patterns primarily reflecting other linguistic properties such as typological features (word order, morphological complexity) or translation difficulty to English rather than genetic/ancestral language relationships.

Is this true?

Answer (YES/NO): NO